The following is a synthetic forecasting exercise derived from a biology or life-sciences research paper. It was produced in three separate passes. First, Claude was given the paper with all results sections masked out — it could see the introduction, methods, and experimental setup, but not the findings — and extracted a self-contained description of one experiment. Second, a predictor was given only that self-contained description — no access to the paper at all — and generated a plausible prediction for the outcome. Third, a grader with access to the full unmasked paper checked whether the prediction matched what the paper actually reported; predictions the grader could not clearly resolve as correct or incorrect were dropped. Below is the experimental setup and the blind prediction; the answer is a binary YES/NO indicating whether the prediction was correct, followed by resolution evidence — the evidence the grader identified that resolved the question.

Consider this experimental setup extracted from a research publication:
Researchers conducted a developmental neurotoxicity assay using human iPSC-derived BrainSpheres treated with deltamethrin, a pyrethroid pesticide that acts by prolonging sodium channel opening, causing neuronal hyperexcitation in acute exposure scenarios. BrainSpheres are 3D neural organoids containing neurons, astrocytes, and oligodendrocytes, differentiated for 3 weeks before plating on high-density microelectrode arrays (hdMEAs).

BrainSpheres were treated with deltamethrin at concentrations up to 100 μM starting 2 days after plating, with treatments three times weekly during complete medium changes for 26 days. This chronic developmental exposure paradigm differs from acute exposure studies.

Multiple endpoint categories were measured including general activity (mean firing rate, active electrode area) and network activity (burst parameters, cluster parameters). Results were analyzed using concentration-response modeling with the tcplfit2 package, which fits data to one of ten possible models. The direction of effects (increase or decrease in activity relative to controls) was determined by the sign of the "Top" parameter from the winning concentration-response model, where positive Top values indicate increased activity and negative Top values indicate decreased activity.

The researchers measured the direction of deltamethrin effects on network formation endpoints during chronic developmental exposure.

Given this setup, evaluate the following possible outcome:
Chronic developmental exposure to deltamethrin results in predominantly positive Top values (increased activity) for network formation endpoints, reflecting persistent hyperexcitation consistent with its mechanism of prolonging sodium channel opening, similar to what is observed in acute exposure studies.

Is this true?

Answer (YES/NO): NO